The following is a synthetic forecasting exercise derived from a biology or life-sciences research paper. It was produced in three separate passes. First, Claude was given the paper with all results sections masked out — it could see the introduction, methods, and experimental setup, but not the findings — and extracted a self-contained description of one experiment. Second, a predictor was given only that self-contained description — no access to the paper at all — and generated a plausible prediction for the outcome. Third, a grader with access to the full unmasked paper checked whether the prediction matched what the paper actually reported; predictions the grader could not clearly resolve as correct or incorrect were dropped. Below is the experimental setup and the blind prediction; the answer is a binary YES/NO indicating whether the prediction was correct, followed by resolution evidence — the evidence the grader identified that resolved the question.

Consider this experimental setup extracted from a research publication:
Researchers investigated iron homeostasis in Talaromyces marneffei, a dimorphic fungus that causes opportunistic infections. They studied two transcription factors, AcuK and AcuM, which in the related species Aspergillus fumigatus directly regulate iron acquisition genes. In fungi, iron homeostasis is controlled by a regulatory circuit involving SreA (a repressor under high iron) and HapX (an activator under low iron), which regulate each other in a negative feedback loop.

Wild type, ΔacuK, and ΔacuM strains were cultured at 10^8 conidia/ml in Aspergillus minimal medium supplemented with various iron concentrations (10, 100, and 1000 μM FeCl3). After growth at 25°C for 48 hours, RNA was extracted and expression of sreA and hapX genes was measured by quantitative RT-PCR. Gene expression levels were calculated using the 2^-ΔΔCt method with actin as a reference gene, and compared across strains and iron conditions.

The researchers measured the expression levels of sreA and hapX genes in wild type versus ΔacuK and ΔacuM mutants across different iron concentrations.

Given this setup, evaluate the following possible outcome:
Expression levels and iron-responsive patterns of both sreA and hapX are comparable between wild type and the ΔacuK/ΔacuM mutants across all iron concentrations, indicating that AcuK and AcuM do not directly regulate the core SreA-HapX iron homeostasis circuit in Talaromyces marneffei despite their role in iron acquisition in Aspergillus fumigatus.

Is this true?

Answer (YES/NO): NO